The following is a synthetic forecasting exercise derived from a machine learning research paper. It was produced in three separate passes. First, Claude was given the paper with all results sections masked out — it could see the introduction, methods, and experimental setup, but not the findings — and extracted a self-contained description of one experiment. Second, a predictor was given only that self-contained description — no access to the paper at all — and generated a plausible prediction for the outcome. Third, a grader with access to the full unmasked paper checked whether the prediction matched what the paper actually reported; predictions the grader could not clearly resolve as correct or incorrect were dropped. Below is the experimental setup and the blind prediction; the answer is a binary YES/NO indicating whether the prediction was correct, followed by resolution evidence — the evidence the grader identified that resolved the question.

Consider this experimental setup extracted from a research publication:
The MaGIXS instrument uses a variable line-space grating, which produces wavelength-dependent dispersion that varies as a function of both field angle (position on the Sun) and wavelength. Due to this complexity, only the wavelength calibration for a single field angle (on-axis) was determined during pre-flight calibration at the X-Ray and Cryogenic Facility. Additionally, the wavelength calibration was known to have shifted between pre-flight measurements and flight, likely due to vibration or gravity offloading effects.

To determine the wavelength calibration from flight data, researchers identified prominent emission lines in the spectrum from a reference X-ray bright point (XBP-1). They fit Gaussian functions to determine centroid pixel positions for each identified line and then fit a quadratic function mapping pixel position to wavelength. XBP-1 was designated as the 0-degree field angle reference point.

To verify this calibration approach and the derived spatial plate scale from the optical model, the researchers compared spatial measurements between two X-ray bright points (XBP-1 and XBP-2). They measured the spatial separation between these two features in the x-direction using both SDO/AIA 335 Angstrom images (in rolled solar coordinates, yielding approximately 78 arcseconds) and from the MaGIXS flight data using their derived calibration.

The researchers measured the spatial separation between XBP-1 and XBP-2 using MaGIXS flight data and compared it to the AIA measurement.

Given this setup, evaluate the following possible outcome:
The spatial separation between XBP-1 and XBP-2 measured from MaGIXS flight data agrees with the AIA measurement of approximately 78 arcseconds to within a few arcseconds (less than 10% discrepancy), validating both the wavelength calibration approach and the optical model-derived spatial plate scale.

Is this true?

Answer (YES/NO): YES